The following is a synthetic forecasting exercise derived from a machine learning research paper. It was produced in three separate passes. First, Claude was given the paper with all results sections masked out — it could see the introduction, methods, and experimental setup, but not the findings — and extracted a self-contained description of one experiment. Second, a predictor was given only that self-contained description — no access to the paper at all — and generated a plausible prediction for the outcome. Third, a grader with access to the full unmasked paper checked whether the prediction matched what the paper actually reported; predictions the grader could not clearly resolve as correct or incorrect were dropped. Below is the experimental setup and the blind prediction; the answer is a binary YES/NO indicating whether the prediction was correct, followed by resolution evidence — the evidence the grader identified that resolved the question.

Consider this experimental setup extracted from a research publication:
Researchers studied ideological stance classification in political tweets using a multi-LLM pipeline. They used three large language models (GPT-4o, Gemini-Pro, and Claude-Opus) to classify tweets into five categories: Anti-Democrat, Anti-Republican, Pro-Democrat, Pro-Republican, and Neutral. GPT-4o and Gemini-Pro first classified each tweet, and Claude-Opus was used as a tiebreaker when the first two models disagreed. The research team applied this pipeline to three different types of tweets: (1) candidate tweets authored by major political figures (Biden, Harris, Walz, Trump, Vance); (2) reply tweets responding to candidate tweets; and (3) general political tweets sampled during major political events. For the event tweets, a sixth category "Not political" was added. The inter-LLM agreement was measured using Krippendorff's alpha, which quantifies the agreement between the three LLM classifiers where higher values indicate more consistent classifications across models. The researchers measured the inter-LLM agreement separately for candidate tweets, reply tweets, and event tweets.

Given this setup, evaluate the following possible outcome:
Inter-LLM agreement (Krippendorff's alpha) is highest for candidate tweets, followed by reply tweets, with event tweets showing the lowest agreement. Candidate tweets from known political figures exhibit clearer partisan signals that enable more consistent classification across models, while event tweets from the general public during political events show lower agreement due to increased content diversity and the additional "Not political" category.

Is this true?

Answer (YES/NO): NO